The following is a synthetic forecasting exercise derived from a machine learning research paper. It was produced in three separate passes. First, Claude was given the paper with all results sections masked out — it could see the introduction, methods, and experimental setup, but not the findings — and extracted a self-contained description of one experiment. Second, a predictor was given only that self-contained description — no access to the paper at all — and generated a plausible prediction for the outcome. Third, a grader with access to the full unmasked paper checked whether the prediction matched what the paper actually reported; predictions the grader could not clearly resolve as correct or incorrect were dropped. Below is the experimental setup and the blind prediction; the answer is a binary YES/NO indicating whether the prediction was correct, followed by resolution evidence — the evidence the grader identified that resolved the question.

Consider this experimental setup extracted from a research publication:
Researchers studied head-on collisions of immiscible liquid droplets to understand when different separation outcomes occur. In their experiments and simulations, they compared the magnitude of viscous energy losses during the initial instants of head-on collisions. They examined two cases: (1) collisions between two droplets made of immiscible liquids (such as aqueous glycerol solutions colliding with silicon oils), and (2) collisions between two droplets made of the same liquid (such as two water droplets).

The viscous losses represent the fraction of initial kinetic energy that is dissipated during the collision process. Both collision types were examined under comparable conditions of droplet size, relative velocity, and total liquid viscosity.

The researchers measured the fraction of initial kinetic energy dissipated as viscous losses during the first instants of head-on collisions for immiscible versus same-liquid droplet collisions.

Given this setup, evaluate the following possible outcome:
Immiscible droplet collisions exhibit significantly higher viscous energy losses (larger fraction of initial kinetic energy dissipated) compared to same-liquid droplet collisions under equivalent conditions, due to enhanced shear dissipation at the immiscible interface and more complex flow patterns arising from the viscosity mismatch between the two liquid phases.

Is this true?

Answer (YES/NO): YES